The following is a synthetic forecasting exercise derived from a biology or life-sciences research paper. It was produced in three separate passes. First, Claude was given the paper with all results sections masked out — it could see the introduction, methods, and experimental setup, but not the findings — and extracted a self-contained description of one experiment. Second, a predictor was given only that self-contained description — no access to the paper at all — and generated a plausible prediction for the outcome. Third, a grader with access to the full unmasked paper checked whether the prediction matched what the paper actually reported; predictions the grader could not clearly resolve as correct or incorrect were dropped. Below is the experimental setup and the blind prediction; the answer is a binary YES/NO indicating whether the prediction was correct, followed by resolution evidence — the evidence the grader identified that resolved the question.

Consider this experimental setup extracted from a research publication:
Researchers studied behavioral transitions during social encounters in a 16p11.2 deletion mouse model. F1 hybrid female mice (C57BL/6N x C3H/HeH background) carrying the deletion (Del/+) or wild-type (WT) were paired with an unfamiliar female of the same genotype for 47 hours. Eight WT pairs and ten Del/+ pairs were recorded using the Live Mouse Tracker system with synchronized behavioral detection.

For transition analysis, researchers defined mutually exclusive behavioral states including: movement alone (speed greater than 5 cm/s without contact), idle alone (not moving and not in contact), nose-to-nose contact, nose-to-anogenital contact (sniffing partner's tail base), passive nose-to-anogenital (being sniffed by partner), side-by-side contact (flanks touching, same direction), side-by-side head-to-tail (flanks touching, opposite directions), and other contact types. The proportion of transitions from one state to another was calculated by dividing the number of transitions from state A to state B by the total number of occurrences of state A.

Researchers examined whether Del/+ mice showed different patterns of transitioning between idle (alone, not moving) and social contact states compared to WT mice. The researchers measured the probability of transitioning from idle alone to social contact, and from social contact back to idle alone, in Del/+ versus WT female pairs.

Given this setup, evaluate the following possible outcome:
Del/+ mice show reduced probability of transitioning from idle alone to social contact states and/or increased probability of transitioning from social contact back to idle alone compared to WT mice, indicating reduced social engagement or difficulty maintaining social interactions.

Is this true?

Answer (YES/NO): YES